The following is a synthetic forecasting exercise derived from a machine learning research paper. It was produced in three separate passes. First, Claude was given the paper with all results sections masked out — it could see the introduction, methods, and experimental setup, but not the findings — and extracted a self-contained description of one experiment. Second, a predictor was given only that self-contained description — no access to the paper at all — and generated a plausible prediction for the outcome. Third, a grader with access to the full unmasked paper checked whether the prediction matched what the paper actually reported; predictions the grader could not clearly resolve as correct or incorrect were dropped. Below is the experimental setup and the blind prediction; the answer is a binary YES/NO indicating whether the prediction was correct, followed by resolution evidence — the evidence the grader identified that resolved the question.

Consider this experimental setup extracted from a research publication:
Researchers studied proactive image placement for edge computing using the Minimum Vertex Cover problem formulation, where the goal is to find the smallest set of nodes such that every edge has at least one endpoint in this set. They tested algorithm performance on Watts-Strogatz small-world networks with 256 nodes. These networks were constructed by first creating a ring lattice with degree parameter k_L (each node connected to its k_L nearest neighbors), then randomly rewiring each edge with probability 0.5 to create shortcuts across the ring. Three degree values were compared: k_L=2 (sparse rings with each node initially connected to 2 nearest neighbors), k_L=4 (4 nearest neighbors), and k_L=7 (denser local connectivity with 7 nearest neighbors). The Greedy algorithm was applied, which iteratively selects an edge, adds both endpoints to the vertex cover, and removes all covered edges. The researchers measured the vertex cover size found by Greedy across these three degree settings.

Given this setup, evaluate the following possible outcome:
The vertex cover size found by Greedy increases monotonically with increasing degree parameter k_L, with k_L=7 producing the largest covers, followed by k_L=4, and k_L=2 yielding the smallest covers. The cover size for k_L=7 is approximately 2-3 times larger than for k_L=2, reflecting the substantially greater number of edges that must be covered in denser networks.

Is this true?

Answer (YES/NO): NO